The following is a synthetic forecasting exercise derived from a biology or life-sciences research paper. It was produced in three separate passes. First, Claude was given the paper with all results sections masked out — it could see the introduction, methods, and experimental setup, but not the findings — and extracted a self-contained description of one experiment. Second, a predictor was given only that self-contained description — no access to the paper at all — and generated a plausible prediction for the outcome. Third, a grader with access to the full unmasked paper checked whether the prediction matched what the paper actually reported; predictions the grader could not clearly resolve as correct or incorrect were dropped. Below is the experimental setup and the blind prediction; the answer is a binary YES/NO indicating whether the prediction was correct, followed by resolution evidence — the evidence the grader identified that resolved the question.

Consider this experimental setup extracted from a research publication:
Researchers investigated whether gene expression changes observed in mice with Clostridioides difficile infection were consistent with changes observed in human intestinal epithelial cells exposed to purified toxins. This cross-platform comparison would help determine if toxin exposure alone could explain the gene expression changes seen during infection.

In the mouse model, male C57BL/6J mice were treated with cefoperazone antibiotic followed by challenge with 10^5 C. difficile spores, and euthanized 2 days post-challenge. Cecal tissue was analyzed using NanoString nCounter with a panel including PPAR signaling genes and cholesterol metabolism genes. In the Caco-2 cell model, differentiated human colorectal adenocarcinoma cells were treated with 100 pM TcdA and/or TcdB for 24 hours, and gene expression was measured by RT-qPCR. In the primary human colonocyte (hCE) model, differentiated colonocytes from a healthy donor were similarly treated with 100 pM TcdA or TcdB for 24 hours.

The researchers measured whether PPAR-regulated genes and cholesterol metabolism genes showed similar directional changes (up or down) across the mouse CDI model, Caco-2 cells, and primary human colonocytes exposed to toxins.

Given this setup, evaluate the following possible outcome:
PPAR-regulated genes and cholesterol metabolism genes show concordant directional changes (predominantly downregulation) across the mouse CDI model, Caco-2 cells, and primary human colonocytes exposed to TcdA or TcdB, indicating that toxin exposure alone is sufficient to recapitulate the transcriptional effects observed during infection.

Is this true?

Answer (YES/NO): NO